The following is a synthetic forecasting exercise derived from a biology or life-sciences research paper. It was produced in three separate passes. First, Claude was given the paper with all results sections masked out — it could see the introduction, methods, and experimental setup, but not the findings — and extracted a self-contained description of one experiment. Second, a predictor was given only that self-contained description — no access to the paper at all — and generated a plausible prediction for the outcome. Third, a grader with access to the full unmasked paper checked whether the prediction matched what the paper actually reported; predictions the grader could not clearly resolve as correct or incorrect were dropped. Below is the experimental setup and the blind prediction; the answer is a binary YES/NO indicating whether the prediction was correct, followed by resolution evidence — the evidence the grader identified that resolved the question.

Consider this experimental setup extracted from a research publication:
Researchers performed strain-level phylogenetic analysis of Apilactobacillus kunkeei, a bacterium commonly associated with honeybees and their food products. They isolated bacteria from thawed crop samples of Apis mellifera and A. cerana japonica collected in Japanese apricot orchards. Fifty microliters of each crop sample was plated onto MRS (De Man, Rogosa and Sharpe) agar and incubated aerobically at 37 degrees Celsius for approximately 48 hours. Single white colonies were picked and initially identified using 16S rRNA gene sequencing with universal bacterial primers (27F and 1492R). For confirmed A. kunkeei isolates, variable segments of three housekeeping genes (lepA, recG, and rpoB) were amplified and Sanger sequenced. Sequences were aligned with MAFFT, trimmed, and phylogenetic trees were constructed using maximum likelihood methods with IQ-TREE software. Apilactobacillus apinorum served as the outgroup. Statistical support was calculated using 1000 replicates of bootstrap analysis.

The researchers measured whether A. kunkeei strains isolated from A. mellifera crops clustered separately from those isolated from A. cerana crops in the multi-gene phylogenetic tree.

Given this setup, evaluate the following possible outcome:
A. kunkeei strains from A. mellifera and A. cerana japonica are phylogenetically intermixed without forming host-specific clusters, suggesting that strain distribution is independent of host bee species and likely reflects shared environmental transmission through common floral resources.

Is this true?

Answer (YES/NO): NO